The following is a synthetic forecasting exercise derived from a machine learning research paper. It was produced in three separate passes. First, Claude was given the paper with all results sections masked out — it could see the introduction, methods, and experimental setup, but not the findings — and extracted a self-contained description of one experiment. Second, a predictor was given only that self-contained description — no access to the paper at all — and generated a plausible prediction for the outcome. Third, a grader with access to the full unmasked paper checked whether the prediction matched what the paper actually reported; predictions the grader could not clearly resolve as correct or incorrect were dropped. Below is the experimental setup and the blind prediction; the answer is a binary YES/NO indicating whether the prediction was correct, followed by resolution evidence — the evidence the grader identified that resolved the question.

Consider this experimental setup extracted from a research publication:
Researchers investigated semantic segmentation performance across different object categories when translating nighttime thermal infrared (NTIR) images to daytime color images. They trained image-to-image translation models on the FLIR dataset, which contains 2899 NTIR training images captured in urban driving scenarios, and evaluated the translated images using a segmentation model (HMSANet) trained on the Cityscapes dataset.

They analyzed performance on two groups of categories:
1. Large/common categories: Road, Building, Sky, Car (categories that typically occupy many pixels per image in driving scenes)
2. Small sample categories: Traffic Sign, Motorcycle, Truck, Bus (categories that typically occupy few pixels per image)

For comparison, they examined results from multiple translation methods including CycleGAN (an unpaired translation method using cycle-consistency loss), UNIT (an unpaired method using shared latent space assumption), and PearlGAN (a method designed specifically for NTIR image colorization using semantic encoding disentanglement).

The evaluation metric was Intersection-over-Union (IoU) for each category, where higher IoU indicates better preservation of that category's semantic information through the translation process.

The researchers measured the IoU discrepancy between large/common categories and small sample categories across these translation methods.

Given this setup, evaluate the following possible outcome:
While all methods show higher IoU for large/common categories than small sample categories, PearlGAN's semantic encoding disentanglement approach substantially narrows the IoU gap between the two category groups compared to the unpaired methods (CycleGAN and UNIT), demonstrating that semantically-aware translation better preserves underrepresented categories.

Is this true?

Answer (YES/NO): NO